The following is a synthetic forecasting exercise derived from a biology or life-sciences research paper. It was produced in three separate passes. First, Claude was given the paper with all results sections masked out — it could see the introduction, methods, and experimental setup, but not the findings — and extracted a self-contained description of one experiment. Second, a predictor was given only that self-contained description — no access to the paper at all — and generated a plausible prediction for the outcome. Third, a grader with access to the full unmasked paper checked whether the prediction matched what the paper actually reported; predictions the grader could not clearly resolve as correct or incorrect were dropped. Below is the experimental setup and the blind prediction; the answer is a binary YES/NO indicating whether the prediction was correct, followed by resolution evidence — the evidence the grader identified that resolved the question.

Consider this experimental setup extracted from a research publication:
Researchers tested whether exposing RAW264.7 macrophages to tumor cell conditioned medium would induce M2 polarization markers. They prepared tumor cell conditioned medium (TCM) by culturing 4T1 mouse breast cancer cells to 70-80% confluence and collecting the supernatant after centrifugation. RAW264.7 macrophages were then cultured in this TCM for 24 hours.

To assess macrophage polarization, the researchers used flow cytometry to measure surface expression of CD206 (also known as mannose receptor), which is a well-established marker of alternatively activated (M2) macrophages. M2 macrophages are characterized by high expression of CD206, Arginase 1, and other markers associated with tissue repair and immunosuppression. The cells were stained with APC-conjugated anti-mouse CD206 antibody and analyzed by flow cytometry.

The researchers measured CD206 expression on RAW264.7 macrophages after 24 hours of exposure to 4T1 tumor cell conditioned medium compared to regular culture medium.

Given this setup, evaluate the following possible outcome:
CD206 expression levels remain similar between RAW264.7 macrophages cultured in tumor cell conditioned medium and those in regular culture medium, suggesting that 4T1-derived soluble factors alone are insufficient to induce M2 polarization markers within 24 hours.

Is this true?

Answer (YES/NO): NO